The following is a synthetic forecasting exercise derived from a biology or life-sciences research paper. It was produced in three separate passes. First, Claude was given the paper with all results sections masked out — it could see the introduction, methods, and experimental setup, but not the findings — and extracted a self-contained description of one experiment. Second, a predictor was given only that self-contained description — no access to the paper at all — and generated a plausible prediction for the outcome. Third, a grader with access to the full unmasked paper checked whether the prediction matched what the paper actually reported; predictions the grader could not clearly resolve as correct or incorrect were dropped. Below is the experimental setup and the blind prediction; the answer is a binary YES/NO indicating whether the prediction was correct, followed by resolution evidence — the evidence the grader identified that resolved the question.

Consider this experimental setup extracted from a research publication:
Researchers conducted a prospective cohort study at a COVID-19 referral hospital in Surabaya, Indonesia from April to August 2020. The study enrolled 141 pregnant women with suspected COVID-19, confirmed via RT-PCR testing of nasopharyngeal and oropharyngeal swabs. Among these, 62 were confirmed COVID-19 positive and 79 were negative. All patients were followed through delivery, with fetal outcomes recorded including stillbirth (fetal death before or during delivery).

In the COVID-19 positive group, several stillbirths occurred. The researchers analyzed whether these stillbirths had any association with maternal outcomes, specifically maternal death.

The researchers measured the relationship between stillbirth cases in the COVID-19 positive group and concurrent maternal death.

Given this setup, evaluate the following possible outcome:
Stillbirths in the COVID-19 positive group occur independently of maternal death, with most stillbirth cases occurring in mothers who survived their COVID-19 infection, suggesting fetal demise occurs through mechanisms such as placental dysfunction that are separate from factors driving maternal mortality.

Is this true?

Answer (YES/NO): NO